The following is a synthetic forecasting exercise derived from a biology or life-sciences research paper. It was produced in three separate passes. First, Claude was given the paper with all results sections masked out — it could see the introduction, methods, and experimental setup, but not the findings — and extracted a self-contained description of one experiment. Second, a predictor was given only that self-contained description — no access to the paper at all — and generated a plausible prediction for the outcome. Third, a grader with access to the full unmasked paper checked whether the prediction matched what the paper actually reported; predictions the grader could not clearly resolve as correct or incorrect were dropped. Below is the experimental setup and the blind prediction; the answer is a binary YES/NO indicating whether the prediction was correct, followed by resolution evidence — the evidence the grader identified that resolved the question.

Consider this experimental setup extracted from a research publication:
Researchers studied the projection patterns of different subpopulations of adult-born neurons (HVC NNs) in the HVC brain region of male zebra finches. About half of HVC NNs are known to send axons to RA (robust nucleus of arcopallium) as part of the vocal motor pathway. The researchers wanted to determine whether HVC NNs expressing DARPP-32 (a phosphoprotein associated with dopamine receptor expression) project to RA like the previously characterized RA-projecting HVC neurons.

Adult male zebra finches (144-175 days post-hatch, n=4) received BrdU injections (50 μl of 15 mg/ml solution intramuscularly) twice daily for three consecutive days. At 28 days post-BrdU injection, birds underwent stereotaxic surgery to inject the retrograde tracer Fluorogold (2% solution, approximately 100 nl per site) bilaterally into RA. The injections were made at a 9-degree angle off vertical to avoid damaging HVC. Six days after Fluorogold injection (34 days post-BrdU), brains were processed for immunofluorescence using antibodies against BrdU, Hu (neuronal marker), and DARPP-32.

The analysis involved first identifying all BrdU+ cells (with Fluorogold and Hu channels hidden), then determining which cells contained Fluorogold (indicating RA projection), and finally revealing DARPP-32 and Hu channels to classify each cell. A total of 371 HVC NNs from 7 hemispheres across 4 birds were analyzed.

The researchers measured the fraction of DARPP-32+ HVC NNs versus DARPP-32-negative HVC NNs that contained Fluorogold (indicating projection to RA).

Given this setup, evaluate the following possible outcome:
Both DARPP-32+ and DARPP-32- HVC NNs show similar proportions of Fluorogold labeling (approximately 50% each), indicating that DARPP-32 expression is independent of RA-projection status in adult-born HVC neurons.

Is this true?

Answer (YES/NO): NO